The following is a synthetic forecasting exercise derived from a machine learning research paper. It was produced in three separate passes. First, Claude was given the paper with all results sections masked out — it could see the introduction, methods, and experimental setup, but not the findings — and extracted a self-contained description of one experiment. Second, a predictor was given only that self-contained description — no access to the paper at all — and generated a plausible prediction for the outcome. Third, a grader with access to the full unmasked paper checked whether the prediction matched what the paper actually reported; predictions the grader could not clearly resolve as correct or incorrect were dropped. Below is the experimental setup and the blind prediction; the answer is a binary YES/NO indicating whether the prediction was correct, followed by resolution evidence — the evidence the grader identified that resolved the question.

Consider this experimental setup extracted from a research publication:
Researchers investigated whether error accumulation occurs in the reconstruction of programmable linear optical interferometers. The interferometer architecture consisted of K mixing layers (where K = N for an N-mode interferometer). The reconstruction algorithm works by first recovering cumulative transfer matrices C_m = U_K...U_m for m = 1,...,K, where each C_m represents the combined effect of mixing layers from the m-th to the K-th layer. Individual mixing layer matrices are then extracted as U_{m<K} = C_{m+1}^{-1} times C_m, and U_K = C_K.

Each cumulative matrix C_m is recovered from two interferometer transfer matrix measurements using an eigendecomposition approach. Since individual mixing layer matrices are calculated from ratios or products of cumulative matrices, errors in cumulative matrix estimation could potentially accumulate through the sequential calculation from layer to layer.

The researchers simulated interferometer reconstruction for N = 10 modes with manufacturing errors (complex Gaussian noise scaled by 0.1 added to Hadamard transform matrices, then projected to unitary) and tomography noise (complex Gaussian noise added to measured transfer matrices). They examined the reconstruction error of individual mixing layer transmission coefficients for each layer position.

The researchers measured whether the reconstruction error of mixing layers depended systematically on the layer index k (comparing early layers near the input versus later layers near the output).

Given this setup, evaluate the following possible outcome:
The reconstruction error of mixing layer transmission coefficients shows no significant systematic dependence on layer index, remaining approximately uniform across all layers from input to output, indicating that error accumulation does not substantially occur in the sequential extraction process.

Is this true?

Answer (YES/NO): YES